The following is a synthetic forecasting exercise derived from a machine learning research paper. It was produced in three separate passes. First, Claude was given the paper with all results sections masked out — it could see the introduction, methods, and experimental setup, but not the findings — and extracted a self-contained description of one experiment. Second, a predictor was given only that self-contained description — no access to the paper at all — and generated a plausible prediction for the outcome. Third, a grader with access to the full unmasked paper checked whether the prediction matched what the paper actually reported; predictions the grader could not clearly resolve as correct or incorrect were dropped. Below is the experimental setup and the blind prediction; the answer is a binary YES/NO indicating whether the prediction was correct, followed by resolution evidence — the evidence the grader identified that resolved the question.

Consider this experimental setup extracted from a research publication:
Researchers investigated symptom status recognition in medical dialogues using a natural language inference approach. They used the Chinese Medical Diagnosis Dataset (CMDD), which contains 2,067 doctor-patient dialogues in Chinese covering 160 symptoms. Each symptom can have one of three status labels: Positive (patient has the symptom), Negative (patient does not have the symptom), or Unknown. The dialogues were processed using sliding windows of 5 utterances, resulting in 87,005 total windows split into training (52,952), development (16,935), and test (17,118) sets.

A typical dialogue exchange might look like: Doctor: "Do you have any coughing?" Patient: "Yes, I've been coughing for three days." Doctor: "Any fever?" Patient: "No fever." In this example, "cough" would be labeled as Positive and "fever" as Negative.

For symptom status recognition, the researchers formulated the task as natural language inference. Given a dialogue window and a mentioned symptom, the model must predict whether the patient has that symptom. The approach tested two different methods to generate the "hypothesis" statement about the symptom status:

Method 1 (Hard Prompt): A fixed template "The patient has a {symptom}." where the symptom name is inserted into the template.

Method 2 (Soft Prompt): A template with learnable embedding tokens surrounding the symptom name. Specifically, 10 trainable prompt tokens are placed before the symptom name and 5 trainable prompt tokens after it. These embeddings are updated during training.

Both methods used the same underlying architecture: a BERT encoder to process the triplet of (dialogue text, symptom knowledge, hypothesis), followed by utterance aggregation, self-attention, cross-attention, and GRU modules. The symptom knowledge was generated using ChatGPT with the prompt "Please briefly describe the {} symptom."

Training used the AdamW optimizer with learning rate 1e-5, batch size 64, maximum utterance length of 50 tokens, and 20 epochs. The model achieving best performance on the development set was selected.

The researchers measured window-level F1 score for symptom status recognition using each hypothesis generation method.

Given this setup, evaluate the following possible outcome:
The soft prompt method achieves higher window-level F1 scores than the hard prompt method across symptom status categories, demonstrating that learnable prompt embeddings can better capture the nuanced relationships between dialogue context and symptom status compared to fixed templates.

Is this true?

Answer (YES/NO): NO